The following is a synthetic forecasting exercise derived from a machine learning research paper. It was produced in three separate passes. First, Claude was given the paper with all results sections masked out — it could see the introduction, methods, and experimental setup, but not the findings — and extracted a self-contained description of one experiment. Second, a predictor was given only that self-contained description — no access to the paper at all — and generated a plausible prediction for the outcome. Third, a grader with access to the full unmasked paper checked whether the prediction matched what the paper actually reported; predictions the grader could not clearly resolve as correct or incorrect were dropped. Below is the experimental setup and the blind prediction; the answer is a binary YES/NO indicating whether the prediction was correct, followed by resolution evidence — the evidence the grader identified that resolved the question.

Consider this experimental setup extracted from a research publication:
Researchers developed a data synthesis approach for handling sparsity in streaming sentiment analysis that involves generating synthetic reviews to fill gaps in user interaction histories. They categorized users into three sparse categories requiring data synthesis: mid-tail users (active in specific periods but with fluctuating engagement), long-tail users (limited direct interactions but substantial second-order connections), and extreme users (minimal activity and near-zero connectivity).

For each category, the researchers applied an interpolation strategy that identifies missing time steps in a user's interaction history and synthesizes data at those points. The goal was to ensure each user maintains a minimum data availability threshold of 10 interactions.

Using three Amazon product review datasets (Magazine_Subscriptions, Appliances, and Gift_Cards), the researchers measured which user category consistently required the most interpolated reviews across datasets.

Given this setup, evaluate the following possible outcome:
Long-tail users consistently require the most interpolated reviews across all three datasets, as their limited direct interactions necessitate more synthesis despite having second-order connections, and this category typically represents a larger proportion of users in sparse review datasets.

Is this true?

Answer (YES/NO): YES